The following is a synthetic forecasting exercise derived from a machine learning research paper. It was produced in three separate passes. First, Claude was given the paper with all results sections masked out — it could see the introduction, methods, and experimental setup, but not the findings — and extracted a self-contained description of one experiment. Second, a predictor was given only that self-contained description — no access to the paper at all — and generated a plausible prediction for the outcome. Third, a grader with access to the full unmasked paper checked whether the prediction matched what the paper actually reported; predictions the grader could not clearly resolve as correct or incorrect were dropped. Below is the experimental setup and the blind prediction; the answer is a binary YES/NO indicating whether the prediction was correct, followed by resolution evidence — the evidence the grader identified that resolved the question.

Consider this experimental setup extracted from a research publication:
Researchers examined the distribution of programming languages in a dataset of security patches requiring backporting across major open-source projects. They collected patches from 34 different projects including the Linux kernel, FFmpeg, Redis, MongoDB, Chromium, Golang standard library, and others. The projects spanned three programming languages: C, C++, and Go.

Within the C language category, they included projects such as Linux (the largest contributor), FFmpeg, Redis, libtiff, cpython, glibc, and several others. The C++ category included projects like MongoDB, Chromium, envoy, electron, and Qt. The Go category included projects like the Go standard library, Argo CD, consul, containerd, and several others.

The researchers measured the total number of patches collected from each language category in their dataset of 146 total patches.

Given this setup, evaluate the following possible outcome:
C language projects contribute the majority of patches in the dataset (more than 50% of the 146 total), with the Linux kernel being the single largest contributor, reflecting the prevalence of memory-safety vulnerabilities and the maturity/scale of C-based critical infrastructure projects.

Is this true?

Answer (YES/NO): NO